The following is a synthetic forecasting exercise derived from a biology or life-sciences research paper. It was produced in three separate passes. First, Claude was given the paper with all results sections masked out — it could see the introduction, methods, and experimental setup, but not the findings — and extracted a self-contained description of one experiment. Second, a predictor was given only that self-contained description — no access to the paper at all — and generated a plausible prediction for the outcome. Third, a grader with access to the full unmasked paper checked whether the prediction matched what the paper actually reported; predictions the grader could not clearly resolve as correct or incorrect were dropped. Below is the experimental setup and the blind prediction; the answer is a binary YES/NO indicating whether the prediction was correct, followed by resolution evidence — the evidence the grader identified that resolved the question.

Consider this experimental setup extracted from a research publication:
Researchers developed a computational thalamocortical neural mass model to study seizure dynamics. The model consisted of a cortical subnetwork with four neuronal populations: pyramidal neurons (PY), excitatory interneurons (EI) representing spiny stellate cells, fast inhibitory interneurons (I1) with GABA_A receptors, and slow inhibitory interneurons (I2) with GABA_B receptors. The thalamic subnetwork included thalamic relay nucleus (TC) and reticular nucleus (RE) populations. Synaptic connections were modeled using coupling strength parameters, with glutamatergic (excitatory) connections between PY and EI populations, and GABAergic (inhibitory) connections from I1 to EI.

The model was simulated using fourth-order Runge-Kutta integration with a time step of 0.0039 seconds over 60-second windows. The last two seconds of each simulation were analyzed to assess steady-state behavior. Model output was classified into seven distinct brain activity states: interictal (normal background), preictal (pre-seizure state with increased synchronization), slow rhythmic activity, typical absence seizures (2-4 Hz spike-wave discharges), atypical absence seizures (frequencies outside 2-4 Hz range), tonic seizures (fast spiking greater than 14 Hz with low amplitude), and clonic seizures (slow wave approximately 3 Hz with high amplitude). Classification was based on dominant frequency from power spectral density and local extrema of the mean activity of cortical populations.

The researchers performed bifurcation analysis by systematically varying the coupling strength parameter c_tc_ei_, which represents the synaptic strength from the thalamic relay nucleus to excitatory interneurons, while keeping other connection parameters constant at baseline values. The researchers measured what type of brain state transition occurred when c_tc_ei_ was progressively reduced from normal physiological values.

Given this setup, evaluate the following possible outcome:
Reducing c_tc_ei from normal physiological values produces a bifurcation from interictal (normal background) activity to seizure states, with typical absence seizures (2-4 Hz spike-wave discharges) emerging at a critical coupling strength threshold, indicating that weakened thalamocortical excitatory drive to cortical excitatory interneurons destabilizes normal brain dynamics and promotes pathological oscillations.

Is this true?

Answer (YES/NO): NO